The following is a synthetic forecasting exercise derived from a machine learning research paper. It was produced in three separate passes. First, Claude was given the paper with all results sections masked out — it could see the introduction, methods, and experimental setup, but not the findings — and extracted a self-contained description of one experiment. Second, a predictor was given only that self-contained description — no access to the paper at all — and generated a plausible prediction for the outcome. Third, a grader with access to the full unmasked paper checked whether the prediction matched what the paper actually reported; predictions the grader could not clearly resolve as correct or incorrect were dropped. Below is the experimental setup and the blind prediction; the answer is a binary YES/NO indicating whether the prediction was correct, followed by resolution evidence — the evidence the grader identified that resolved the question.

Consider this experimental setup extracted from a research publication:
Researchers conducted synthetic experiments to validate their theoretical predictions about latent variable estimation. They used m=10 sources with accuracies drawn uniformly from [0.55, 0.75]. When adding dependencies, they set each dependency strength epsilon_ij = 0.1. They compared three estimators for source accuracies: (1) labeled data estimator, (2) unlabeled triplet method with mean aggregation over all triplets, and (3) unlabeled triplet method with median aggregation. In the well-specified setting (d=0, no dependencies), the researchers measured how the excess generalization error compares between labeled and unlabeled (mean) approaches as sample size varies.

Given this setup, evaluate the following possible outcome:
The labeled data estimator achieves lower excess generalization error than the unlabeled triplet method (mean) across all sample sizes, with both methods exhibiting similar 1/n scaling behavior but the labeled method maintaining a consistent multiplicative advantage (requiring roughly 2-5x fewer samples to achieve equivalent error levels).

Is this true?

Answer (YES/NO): YES